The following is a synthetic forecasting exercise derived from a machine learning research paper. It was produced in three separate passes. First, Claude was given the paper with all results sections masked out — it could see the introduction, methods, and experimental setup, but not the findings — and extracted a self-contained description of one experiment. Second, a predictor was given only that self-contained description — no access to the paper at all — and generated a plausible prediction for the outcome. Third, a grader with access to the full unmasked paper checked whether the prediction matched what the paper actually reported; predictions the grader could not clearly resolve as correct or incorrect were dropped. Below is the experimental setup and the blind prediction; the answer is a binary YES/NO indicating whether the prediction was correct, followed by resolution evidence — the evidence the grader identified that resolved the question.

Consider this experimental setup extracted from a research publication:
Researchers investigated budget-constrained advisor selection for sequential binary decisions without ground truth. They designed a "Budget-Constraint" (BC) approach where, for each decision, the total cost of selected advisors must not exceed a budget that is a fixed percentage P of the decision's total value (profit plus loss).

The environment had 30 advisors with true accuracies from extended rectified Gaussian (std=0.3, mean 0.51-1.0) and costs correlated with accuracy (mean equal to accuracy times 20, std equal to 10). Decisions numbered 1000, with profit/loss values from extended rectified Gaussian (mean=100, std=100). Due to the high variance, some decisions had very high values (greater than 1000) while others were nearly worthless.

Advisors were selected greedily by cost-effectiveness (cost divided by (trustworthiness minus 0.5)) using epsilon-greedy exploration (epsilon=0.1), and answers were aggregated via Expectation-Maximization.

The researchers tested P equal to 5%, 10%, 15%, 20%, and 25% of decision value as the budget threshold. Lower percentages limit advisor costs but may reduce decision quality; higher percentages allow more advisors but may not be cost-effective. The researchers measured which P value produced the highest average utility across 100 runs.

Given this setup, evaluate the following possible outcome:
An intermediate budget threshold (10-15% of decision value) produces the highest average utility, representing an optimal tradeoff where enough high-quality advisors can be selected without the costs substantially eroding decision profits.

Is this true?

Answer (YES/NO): YES